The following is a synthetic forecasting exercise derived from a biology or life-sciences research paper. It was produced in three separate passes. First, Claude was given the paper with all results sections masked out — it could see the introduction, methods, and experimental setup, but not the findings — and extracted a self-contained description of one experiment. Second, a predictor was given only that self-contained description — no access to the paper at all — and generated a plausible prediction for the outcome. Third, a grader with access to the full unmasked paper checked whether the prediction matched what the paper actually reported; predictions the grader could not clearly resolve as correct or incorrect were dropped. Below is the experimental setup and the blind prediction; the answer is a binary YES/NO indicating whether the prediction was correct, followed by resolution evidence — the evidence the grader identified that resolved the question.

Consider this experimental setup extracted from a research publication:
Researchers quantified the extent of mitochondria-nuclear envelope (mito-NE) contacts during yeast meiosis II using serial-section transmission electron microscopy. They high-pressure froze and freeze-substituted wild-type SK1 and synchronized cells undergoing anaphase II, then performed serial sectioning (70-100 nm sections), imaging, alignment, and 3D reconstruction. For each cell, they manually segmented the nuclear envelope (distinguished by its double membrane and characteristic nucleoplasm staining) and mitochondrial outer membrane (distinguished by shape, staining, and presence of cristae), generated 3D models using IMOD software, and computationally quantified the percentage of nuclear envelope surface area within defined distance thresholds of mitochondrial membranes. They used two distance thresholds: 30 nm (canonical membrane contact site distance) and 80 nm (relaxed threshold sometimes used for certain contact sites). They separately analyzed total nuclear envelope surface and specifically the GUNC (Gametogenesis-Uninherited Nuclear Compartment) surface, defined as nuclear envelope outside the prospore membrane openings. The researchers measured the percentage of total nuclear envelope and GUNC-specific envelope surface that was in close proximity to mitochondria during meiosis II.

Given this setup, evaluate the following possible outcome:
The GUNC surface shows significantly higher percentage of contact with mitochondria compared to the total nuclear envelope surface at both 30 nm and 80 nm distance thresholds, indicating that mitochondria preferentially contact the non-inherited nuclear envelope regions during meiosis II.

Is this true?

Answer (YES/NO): YES